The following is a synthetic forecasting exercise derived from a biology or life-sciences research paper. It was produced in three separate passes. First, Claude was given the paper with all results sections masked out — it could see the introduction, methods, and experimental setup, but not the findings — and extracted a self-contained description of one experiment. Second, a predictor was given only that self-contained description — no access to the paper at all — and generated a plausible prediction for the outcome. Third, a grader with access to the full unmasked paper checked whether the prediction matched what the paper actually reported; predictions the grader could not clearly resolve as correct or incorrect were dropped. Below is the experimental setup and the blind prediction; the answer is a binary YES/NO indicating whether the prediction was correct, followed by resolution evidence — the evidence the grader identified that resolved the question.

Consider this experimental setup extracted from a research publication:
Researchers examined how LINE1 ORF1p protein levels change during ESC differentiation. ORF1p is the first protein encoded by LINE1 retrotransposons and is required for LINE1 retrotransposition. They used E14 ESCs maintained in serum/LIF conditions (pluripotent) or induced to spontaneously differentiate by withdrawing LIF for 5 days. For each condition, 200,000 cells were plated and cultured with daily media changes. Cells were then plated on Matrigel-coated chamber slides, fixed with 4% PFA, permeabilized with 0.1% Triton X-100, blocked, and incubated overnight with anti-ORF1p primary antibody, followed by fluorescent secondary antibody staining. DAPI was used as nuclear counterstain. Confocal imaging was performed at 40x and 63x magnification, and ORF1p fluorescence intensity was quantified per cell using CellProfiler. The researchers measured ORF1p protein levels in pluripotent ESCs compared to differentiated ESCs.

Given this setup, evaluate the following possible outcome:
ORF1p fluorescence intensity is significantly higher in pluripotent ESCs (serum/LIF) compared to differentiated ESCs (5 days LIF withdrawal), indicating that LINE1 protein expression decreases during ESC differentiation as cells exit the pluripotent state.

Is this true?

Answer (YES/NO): YES